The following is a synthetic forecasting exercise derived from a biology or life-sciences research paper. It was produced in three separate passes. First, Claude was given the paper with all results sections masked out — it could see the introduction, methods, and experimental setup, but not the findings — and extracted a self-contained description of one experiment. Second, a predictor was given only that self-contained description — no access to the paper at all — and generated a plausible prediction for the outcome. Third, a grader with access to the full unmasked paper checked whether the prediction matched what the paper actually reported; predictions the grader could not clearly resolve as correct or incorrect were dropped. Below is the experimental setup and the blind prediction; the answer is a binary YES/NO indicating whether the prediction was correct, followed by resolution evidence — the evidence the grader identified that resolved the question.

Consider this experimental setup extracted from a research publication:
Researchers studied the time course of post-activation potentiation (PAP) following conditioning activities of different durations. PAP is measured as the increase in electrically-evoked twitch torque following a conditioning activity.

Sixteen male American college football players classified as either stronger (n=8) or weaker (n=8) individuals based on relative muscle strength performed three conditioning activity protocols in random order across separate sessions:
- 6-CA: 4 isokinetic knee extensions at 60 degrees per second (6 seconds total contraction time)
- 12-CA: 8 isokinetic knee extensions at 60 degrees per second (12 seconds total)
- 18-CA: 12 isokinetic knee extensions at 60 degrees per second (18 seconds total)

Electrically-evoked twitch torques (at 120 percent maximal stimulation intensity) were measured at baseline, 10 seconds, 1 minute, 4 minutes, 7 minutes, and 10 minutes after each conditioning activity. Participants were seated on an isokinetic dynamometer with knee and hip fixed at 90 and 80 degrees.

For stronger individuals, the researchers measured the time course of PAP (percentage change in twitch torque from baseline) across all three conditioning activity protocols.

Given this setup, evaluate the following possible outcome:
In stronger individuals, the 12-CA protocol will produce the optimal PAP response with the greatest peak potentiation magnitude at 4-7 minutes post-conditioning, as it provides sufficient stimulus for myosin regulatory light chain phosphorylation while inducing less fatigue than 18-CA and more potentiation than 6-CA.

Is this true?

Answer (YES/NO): NO